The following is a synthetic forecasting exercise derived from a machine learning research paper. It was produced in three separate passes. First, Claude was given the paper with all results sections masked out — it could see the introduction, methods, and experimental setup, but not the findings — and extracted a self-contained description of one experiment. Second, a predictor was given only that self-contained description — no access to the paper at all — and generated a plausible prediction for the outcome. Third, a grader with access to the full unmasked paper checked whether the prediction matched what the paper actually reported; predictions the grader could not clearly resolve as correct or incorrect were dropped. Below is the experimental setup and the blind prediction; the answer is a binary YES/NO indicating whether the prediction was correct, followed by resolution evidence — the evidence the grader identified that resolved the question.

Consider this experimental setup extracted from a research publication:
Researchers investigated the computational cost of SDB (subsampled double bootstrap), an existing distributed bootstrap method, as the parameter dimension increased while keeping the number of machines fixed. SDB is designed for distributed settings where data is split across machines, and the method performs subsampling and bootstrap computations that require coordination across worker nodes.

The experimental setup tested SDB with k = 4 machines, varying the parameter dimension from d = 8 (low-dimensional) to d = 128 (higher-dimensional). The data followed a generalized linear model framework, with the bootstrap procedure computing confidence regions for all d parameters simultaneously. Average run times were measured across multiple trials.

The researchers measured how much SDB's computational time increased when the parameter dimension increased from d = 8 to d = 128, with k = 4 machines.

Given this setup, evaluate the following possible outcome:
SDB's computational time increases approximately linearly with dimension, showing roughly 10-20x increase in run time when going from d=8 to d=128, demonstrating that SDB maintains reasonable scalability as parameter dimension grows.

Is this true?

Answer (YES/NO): NO